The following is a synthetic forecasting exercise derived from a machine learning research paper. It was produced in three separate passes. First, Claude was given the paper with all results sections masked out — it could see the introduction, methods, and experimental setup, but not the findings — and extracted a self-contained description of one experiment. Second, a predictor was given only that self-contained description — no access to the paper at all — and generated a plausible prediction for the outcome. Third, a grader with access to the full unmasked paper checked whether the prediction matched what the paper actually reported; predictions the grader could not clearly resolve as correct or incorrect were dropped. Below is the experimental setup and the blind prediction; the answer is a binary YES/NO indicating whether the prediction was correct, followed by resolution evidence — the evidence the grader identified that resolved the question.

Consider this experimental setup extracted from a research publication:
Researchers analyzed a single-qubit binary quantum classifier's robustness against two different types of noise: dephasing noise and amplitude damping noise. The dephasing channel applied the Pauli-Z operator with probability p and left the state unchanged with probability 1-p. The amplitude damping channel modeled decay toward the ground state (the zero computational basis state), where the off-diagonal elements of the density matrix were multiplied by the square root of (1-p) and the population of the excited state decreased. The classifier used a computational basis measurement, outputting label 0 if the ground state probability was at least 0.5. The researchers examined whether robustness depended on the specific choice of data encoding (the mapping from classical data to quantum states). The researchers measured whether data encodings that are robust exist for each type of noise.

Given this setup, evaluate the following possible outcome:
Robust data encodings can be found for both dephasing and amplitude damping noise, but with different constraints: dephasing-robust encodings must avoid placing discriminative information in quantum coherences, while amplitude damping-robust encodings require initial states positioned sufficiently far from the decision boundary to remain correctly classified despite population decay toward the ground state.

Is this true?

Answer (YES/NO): NO